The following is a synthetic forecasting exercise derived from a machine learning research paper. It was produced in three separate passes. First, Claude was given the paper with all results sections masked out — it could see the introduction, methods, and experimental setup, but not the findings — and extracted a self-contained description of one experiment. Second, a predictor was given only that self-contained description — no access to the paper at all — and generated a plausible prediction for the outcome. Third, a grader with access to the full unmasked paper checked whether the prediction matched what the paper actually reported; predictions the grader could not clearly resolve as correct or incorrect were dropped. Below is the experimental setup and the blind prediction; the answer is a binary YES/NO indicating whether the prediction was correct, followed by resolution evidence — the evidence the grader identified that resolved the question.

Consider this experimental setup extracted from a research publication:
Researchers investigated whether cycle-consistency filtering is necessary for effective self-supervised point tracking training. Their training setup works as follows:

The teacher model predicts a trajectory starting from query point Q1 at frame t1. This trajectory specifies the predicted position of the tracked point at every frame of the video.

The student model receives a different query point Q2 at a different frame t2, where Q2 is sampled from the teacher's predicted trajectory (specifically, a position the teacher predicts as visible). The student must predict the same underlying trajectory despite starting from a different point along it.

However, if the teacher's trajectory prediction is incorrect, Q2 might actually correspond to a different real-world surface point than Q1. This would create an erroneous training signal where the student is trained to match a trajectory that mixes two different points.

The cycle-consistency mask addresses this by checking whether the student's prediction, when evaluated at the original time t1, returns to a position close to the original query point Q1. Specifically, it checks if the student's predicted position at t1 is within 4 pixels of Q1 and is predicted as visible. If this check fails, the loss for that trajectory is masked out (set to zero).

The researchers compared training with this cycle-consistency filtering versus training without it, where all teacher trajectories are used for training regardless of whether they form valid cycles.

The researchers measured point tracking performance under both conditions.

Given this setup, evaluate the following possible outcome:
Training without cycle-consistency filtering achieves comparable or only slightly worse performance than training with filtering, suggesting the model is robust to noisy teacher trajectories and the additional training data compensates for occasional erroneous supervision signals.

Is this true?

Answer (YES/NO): YES